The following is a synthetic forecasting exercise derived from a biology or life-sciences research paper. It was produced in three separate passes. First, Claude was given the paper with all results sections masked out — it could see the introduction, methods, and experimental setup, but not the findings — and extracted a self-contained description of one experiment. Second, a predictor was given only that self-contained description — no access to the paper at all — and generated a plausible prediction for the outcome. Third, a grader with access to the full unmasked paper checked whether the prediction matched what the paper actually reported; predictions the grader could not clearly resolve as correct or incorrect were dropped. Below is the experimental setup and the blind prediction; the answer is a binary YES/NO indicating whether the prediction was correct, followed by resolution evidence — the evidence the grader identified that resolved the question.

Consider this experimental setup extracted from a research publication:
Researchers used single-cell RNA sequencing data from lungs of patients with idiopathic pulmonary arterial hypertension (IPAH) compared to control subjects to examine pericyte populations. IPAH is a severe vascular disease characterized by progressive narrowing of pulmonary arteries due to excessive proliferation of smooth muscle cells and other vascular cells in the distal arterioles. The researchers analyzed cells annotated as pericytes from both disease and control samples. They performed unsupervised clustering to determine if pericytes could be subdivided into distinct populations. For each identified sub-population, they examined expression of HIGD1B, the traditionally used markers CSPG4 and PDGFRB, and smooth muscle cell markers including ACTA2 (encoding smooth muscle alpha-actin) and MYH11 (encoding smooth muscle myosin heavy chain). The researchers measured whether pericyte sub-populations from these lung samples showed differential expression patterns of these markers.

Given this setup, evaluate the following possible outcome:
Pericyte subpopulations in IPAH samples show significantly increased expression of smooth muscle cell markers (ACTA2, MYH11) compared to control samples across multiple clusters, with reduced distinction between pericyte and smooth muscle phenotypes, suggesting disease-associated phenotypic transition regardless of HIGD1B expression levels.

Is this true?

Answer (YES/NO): NO